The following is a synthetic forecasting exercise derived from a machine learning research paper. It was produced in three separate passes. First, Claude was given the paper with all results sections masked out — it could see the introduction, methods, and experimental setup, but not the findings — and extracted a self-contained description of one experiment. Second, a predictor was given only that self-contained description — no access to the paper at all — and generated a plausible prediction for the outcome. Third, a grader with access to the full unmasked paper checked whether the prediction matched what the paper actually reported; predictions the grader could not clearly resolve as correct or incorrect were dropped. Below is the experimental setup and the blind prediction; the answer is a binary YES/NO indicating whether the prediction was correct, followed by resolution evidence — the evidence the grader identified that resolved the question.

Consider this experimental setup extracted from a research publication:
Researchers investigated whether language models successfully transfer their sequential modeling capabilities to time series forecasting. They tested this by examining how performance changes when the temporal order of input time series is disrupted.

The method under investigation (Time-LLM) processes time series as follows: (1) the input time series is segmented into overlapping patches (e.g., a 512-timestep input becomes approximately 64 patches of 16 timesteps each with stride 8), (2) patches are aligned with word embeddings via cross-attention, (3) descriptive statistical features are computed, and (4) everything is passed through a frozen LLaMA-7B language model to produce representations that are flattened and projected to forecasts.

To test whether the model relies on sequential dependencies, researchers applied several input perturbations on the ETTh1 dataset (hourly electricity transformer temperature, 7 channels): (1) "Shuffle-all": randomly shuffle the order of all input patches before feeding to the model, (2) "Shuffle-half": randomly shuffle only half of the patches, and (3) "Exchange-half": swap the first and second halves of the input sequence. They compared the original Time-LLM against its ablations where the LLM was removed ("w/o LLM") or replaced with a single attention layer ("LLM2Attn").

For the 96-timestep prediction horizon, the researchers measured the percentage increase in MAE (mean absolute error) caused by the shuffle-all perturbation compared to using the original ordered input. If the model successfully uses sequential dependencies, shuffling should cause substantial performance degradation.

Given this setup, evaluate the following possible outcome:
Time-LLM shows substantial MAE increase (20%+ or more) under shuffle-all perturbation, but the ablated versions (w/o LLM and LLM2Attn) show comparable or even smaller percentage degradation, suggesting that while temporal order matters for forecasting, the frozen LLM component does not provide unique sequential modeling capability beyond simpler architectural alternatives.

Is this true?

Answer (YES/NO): NO